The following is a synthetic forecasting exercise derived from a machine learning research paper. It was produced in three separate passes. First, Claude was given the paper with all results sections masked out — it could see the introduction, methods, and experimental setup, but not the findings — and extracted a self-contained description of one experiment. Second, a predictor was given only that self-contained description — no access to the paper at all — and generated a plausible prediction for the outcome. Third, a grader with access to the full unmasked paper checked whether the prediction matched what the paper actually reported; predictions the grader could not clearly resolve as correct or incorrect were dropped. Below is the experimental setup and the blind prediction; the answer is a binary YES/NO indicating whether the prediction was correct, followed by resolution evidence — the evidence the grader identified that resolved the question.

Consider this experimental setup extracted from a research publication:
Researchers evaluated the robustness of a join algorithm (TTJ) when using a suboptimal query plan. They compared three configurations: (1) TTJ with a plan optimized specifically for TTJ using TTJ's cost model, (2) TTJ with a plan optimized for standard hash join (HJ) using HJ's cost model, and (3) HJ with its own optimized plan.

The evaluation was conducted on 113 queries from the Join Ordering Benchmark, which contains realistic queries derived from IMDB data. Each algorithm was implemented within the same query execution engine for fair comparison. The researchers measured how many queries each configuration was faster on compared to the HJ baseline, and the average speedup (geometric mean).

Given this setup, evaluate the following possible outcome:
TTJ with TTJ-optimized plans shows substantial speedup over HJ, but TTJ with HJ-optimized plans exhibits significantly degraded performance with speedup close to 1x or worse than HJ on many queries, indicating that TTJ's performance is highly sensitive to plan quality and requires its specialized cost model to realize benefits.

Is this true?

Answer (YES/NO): NO